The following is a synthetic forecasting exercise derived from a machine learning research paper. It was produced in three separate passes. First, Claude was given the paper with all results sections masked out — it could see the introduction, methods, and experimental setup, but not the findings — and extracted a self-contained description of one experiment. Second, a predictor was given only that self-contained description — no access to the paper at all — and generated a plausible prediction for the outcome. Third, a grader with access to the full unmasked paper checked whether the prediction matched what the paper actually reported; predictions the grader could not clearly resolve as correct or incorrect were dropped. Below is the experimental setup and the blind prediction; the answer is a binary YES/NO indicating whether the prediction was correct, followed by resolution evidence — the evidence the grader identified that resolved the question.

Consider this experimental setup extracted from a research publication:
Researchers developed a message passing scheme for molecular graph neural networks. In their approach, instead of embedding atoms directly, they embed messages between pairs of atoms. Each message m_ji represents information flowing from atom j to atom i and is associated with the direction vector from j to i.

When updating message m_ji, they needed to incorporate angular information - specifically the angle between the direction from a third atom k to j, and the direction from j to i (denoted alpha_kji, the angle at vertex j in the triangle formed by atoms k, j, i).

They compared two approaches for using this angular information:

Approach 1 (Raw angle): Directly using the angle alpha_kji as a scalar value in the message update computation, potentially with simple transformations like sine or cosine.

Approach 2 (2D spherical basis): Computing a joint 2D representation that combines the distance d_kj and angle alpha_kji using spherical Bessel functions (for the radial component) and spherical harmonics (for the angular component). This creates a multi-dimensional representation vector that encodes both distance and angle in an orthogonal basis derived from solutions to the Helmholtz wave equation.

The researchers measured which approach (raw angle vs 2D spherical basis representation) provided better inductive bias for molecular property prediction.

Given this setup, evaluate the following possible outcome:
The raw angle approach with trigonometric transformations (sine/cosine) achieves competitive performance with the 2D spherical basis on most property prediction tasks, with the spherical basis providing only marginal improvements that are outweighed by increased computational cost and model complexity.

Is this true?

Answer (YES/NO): NO